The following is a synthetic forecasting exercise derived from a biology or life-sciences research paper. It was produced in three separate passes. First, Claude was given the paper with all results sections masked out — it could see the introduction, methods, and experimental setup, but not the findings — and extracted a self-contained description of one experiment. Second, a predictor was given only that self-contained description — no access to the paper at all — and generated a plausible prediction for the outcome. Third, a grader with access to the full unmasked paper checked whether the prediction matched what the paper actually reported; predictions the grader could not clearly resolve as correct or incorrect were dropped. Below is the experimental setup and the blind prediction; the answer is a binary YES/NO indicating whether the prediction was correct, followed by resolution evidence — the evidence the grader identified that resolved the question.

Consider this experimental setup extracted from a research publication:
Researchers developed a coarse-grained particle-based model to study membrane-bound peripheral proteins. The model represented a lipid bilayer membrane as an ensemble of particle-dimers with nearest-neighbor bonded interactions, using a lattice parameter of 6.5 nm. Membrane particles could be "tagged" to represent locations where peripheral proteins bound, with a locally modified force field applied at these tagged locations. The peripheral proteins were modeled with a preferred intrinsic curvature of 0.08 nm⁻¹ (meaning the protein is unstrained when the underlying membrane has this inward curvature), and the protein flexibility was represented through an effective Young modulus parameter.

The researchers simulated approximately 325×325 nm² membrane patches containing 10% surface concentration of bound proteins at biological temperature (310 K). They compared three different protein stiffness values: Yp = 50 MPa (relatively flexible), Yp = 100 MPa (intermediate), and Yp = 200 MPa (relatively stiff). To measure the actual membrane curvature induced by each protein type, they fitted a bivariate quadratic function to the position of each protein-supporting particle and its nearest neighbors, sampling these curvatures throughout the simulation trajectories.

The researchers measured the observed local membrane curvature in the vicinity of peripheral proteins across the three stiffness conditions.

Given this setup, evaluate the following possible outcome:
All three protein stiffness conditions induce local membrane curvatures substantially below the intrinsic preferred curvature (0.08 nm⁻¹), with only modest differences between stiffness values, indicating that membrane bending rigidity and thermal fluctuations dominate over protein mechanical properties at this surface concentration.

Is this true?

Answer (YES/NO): NO